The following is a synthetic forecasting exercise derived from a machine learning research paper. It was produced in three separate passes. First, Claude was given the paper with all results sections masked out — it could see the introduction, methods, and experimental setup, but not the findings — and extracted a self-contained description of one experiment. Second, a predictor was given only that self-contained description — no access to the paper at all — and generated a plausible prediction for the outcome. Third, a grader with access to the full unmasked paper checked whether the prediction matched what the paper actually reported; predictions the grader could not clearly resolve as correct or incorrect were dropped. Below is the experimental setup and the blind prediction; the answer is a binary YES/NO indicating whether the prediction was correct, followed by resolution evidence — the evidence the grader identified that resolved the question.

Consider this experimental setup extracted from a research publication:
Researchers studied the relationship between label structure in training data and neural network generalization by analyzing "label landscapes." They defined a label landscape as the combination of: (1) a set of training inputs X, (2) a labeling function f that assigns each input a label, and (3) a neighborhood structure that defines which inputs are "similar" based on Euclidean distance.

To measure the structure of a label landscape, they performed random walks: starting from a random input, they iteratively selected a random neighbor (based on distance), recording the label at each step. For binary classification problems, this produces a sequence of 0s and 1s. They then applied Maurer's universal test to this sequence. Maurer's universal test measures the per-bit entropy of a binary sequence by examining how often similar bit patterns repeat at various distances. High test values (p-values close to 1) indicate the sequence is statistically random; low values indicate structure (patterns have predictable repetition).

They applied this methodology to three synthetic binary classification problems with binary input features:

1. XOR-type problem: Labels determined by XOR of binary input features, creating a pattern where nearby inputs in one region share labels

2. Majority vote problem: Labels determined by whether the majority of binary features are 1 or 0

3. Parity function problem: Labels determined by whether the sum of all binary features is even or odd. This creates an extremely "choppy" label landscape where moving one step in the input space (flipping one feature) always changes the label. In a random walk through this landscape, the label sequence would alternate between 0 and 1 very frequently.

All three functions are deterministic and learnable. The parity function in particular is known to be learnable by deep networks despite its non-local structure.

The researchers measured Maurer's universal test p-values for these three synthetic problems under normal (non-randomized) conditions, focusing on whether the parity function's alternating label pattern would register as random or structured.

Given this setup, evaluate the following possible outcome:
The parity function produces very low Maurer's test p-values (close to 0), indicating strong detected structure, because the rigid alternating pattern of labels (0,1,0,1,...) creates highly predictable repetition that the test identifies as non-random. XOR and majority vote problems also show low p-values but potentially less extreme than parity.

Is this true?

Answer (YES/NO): YES